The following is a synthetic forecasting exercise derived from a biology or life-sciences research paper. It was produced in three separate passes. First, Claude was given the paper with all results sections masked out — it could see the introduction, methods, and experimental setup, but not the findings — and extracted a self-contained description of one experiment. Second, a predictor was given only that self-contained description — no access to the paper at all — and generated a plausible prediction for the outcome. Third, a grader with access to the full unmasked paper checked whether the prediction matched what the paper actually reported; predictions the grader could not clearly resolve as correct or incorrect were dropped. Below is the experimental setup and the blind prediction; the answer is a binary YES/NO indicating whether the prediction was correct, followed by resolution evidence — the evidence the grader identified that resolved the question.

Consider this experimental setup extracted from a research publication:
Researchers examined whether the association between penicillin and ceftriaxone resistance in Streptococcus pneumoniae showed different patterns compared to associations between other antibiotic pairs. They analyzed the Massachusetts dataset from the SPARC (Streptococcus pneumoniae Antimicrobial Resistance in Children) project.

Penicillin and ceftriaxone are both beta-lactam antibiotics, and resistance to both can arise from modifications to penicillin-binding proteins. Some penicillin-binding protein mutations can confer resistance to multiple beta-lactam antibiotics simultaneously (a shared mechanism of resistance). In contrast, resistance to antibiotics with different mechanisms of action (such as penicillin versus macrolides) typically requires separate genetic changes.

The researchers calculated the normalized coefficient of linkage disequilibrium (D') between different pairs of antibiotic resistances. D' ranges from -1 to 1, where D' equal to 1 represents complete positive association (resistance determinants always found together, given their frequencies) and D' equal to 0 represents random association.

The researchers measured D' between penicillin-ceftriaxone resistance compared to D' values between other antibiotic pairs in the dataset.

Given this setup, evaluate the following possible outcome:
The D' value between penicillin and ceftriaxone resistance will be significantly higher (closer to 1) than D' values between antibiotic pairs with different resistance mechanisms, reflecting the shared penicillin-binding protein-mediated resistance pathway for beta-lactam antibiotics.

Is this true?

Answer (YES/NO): YES